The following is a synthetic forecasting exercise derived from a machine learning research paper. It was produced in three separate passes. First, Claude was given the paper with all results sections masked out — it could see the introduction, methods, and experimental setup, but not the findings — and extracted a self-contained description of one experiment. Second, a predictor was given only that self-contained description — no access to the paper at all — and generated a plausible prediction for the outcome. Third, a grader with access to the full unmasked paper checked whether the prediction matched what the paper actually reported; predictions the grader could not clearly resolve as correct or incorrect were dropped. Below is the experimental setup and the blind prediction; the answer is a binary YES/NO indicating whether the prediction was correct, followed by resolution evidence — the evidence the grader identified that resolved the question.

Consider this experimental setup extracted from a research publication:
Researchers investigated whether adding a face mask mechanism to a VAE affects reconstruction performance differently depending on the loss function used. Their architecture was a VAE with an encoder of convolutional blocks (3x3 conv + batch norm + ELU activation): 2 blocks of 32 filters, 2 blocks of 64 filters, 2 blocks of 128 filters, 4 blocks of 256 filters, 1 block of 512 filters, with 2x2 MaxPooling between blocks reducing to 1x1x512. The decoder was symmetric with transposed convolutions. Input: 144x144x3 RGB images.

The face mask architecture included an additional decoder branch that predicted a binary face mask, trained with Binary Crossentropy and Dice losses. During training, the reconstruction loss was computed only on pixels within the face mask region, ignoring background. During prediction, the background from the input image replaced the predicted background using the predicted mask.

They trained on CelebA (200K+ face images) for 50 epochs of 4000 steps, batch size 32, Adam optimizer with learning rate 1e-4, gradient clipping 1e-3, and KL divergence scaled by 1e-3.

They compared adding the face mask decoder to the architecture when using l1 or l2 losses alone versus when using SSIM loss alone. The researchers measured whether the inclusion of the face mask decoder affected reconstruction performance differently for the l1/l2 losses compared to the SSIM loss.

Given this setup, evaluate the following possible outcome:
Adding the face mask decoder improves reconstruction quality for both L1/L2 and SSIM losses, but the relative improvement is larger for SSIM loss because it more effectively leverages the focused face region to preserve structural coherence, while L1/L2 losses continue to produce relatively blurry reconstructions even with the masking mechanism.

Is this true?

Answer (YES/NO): NO